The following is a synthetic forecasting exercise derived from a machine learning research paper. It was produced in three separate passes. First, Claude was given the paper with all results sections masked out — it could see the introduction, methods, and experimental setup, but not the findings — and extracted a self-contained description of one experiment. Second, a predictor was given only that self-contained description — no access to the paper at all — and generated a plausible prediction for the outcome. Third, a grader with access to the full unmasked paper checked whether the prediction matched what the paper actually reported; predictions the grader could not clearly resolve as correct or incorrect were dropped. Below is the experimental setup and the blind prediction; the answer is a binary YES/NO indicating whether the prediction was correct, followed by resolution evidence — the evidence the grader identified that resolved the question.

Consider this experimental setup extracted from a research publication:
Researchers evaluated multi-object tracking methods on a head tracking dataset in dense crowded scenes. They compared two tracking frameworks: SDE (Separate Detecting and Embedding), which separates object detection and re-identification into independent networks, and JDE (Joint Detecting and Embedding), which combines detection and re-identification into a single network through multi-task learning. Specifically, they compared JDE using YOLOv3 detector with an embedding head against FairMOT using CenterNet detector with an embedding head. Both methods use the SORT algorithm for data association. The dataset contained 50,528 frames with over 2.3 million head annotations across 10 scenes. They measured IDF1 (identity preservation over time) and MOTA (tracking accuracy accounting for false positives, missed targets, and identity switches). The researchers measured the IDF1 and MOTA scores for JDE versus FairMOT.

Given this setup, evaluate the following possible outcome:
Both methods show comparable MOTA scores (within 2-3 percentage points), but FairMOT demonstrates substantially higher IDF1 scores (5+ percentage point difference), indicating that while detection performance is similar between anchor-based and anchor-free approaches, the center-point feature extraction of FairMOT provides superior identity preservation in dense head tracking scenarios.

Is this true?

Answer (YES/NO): NO